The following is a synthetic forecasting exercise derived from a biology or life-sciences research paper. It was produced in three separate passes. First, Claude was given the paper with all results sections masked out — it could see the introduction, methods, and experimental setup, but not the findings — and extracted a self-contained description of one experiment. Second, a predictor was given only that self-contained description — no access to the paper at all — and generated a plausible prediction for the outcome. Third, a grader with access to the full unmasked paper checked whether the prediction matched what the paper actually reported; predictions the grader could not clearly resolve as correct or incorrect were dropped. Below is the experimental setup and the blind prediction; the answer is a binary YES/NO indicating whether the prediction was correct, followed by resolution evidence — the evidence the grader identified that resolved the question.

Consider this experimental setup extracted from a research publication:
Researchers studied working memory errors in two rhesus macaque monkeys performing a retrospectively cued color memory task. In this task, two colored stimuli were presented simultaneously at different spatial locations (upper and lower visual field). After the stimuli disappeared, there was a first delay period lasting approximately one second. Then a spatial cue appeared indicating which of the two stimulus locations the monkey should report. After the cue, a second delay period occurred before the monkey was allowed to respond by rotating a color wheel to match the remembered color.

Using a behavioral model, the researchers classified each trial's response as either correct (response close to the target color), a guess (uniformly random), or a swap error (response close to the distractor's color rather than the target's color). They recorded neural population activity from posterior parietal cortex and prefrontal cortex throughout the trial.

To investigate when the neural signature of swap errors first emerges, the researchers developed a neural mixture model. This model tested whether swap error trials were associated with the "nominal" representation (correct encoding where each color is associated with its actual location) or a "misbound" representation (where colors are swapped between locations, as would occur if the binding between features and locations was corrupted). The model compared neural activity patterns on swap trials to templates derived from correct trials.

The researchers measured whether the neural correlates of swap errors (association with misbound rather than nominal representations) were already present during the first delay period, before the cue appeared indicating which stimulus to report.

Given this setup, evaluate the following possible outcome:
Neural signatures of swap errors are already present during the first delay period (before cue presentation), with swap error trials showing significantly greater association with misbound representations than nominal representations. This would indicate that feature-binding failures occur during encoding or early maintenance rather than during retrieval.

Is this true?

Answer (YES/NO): NO